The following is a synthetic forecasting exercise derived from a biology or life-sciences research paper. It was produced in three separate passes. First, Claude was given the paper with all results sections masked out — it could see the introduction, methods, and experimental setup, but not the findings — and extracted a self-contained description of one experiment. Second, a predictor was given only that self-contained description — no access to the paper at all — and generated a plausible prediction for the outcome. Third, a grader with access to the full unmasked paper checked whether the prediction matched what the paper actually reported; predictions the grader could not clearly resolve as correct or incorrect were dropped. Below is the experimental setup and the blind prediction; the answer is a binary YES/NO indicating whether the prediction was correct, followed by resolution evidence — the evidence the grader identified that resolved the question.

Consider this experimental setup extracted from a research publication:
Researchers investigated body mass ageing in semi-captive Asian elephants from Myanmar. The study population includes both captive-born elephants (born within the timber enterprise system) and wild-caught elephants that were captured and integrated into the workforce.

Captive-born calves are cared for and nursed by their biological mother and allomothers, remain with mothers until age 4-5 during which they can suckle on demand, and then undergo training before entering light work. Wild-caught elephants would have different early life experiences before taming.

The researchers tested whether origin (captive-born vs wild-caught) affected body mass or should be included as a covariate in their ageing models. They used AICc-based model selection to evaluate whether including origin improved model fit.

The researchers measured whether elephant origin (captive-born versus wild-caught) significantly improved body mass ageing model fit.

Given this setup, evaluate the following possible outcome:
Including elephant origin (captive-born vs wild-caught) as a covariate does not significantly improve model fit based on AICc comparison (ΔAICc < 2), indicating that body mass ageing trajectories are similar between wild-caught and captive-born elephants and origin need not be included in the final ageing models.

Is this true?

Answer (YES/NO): YES